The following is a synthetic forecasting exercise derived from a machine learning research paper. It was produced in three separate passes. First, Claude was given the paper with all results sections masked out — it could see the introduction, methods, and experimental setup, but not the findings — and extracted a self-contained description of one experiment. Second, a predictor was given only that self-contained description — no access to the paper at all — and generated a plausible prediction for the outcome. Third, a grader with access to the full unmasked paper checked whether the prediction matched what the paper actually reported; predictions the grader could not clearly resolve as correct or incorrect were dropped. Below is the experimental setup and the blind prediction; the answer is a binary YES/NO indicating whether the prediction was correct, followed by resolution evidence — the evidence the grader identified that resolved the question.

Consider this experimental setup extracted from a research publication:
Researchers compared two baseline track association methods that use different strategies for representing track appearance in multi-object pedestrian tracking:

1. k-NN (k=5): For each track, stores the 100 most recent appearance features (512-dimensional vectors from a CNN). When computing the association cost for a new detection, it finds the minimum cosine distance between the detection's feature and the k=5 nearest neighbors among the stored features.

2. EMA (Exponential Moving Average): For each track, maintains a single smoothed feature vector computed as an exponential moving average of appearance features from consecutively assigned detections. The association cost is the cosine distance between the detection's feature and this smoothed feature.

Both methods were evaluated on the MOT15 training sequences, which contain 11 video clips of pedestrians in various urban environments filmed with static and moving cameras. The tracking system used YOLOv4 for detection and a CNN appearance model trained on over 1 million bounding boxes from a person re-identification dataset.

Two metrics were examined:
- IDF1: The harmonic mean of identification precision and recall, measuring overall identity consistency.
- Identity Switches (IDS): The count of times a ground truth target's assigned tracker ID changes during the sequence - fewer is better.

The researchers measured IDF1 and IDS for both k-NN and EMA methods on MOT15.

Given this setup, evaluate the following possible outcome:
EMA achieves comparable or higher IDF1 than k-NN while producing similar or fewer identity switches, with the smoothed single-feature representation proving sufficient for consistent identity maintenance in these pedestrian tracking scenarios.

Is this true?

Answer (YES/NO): NO